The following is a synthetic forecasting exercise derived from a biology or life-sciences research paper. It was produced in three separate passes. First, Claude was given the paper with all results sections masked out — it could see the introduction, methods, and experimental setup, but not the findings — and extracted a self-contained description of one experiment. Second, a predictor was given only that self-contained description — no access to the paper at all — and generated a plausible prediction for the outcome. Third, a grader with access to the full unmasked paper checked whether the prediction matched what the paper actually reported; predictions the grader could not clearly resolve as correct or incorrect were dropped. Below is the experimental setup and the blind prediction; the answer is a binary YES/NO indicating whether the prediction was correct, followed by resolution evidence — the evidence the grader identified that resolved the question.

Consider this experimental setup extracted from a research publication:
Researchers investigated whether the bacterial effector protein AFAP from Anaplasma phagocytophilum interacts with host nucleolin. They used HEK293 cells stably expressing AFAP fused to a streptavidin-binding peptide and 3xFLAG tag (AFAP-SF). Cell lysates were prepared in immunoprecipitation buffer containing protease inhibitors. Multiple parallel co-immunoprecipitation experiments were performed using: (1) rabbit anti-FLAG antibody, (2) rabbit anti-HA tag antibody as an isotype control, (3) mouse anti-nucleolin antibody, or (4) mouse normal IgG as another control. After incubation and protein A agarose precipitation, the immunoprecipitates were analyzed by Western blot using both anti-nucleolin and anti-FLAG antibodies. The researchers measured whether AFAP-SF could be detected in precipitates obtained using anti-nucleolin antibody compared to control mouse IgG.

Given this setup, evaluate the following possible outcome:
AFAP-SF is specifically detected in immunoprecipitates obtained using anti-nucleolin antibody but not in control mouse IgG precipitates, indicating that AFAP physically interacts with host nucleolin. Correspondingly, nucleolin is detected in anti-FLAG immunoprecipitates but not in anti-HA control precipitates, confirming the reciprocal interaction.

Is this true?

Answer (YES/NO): YES